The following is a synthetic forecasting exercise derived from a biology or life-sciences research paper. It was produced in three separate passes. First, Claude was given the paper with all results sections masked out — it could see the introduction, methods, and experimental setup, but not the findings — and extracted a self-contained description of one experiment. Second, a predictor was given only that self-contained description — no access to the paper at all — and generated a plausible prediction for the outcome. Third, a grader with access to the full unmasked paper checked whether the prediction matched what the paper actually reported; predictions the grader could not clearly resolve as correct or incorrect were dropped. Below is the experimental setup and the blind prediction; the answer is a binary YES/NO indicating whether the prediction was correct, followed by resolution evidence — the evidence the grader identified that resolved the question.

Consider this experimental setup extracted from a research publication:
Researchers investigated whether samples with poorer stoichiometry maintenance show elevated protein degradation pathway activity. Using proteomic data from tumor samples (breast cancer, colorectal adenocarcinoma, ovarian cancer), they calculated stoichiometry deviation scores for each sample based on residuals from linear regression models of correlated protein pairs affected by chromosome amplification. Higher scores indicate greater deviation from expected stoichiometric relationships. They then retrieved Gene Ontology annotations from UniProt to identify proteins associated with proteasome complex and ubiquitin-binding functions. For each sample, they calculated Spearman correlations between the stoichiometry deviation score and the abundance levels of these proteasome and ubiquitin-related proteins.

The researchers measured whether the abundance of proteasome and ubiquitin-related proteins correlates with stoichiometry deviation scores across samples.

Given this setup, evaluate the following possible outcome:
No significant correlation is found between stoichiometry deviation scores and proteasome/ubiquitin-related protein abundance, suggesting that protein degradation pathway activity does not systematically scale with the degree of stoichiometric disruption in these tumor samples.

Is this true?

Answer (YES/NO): NO